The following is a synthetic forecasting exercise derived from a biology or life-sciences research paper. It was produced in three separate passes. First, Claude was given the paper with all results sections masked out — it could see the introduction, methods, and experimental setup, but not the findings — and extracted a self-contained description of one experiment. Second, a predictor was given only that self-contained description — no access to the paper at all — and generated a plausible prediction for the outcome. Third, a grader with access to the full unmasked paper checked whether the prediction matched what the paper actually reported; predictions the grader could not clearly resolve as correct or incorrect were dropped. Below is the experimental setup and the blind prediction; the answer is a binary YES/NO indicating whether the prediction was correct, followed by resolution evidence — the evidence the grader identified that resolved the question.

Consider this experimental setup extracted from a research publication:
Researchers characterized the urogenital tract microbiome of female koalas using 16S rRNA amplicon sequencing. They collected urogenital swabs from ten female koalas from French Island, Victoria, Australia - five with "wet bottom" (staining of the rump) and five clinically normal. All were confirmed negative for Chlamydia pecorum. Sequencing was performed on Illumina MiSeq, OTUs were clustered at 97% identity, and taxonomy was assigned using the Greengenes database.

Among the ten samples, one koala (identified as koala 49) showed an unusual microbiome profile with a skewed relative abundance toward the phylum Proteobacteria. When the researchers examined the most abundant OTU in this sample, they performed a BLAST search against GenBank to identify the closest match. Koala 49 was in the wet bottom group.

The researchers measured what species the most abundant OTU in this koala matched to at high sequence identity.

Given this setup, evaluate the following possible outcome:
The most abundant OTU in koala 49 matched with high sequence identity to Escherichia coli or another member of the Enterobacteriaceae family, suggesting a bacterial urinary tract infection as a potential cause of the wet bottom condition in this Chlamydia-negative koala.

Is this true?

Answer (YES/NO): YES